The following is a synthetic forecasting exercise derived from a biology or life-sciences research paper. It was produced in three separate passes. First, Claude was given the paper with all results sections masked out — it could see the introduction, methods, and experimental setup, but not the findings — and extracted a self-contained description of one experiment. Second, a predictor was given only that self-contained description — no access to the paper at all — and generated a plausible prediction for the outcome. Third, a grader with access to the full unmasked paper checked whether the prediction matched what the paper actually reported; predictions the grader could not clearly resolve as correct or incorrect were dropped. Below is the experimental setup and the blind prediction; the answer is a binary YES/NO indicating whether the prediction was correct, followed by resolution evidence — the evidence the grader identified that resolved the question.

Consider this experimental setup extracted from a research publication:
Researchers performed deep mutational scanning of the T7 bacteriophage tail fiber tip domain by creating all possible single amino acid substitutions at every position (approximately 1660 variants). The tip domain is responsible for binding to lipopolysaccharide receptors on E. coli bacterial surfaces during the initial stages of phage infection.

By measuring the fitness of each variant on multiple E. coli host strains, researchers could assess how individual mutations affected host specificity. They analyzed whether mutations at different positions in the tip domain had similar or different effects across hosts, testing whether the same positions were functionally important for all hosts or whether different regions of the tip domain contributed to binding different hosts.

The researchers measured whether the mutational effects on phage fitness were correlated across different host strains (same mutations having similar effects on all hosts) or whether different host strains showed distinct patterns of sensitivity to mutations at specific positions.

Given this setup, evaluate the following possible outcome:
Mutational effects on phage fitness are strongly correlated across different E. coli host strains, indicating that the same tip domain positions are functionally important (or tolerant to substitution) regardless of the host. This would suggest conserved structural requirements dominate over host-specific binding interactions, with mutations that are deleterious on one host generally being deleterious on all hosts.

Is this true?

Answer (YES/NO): NO